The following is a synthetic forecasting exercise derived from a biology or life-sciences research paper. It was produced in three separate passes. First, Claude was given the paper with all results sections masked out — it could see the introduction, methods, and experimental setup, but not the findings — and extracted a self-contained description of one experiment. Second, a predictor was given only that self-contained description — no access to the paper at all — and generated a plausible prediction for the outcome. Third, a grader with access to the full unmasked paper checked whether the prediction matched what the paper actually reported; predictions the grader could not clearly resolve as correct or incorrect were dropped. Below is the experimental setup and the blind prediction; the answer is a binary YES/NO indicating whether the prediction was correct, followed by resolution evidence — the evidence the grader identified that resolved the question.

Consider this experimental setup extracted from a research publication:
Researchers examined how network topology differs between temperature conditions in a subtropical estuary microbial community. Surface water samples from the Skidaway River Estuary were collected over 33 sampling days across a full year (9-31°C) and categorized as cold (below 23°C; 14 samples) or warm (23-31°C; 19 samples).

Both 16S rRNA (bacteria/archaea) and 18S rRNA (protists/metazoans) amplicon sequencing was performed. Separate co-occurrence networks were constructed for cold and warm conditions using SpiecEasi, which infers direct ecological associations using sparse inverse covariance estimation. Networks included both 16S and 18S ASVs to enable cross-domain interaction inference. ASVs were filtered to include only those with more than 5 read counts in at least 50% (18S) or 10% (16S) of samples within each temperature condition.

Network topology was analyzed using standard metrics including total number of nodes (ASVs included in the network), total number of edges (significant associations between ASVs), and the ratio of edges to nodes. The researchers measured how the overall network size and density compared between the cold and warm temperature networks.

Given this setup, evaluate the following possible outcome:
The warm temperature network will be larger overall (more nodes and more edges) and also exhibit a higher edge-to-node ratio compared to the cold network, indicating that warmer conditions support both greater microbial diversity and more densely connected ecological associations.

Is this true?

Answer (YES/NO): NO